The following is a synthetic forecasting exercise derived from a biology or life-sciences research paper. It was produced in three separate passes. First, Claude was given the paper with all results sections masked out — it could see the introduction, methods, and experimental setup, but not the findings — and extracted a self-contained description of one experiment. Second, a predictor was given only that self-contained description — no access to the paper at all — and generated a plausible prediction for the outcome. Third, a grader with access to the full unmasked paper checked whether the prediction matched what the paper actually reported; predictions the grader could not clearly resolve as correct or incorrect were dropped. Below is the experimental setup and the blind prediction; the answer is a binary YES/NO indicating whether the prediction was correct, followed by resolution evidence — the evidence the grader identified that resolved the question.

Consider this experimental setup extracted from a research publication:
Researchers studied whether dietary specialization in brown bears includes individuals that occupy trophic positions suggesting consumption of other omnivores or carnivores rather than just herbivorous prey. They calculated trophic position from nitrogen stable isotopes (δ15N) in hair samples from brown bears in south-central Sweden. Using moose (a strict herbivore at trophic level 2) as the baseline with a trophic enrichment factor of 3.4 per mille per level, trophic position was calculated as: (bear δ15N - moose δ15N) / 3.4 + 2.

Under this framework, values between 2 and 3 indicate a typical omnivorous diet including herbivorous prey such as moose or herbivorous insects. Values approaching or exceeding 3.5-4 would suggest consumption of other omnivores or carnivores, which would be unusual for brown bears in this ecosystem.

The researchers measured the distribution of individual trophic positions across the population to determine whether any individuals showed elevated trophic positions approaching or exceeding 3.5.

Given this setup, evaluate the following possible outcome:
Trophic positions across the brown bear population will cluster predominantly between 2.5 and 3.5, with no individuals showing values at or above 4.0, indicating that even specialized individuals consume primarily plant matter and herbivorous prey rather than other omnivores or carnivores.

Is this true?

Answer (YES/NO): YES